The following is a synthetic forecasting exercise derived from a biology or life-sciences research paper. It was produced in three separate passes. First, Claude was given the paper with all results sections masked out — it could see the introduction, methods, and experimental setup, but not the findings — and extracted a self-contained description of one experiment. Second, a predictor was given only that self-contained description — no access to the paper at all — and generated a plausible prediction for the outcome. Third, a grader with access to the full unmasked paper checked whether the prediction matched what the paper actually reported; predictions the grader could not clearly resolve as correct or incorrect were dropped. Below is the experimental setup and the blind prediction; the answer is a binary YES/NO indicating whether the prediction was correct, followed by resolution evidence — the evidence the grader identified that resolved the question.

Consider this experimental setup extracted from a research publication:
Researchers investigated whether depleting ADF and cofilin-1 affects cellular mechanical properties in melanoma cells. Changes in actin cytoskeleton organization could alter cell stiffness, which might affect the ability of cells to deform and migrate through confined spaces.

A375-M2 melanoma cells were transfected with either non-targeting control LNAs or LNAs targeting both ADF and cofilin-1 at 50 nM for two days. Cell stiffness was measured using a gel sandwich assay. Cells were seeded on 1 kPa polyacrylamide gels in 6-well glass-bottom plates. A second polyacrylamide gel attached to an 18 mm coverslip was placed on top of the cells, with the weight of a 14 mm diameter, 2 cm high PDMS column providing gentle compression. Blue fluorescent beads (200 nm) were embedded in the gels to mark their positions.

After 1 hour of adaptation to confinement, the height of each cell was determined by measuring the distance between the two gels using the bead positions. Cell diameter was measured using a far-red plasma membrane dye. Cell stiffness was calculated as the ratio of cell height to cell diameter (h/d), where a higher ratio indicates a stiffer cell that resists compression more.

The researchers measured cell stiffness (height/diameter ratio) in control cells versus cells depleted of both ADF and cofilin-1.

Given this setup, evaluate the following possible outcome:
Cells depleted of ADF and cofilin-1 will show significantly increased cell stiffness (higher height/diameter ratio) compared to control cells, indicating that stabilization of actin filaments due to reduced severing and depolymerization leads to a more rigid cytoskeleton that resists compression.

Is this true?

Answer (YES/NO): NO